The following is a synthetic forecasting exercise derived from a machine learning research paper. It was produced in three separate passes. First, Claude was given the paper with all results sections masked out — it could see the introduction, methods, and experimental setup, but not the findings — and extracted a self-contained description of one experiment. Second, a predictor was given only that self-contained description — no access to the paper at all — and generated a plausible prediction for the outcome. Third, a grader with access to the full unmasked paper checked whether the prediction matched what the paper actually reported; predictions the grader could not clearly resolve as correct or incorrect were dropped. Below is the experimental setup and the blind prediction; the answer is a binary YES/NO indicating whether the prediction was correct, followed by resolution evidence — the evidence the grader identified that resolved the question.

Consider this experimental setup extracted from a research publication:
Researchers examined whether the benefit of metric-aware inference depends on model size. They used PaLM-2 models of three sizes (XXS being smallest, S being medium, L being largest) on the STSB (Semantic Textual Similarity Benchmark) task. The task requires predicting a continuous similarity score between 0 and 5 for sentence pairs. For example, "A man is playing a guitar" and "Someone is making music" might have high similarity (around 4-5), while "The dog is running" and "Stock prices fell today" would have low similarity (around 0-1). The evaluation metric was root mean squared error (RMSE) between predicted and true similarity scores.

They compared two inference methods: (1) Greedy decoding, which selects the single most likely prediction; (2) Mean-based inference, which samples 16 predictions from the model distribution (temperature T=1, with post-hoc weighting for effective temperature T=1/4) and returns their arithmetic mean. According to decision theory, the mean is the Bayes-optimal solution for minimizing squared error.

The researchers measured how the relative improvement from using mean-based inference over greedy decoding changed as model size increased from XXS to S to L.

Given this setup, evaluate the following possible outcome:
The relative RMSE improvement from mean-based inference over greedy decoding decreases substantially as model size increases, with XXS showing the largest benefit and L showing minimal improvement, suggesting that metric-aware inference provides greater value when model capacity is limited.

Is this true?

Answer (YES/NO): NO